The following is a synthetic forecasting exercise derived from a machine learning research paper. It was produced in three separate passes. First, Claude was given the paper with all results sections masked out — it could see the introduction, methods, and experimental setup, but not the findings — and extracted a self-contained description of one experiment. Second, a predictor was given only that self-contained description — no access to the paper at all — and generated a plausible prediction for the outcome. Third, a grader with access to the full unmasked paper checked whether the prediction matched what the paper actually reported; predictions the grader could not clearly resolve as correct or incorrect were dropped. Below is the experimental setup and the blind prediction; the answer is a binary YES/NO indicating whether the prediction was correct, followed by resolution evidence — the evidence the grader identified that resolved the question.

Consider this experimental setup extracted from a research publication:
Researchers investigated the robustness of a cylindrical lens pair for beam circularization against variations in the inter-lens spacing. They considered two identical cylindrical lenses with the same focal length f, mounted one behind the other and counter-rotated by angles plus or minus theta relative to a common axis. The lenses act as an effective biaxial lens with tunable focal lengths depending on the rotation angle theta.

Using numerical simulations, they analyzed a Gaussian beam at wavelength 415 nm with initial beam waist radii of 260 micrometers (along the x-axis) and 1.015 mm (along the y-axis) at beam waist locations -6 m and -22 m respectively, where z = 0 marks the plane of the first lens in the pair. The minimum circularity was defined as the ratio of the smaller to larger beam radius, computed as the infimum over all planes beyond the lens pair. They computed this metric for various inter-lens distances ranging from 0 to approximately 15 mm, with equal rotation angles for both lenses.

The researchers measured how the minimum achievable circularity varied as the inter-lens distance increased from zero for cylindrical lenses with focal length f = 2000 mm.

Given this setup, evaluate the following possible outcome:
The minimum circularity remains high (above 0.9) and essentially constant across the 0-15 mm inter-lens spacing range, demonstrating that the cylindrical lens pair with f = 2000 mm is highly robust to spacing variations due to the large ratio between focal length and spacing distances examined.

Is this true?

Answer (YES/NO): NO